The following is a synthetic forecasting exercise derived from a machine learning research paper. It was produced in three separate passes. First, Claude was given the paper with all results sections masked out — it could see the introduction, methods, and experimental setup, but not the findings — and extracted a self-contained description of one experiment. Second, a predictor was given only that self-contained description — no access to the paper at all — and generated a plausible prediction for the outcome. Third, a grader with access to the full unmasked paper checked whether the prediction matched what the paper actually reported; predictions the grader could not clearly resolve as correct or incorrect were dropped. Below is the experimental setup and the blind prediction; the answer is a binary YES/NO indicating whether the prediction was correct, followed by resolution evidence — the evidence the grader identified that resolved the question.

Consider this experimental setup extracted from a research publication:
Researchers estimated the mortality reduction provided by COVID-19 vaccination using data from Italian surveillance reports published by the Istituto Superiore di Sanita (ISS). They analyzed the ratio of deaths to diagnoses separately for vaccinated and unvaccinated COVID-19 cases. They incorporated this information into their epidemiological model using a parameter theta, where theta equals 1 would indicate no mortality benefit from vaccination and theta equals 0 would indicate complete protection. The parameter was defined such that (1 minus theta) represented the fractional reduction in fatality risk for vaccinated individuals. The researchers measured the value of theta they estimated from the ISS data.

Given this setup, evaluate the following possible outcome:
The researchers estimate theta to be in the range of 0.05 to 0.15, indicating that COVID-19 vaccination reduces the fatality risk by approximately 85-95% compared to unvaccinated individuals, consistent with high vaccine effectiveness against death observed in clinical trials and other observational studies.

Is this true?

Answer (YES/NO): NO